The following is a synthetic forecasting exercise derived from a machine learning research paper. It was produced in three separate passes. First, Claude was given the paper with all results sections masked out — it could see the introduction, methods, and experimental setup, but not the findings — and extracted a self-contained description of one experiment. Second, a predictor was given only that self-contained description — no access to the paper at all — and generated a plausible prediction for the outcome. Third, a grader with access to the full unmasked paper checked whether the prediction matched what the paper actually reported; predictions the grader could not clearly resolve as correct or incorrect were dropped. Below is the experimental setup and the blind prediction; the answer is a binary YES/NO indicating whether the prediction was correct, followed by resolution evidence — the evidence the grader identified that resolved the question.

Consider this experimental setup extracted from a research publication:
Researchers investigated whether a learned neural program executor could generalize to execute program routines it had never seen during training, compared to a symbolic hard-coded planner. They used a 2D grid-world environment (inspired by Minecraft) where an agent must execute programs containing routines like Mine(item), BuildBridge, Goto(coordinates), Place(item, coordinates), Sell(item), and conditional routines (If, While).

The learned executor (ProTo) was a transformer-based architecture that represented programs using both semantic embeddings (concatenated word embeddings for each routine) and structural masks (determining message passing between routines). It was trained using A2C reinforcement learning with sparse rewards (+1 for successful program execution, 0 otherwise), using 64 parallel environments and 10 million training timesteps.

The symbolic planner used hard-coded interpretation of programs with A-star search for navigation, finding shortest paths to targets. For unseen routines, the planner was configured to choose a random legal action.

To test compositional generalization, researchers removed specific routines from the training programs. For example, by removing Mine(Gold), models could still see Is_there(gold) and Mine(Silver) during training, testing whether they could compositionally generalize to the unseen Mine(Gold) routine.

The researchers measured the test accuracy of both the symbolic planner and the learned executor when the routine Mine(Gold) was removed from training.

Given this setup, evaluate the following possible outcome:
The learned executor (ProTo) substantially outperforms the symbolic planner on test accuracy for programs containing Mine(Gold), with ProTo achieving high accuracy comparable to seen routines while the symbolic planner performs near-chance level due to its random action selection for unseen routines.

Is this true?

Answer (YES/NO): NO